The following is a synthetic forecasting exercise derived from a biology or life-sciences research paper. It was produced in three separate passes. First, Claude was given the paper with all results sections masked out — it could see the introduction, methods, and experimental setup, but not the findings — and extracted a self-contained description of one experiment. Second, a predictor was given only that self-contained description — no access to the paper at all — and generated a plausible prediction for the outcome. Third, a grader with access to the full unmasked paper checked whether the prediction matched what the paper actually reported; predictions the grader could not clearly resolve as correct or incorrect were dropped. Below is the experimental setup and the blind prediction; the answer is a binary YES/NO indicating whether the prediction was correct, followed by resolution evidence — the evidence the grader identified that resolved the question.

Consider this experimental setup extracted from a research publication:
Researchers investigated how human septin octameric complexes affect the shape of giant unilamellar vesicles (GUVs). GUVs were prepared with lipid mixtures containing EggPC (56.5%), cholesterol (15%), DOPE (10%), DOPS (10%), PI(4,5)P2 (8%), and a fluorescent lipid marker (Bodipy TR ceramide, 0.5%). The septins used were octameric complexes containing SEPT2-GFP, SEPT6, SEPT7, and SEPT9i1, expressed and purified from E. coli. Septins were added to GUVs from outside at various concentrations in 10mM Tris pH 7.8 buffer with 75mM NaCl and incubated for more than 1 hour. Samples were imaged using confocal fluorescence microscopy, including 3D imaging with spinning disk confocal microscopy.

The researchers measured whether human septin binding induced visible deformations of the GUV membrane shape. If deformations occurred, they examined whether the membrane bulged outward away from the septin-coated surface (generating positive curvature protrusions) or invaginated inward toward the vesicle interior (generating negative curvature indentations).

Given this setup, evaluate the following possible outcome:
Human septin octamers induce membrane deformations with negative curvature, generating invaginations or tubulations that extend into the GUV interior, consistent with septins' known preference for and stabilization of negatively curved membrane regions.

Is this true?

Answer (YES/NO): NO